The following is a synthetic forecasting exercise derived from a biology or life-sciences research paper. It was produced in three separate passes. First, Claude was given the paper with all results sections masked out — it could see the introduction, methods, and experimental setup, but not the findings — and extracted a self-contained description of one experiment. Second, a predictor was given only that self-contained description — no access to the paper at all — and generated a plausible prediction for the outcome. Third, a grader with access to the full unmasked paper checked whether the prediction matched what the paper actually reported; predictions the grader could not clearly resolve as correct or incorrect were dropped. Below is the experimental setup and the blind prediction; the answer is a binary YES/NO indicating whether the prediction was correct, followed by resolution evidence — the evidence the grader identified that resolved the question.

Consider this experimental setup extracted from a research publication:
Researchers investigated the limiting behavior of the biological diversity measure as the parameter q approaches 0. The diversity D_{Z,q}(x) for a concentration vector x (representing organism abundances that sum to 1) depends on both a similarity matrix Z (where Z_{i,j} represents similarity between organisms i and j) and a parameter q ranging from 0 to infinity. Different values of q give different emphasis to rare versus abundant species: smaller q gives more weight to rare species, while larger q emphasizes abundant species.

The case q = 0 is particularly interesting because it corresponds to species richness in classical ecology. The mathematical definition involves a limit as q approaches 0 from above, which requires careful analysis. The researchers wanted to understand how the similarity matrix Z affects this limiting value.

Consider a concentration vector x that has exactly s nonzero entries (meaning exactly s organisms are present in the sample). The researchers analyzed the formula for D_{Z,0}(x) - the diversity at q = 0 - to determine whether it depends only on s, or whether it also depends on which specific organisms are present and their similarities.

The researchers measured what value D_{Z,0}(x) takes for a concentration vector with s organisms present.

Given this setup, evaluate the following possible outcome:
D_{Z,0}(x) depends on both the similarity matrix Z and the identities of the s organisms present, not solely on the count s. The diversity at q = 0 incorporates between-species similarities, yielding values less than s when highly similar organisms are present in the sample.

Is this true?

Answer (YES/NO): YES